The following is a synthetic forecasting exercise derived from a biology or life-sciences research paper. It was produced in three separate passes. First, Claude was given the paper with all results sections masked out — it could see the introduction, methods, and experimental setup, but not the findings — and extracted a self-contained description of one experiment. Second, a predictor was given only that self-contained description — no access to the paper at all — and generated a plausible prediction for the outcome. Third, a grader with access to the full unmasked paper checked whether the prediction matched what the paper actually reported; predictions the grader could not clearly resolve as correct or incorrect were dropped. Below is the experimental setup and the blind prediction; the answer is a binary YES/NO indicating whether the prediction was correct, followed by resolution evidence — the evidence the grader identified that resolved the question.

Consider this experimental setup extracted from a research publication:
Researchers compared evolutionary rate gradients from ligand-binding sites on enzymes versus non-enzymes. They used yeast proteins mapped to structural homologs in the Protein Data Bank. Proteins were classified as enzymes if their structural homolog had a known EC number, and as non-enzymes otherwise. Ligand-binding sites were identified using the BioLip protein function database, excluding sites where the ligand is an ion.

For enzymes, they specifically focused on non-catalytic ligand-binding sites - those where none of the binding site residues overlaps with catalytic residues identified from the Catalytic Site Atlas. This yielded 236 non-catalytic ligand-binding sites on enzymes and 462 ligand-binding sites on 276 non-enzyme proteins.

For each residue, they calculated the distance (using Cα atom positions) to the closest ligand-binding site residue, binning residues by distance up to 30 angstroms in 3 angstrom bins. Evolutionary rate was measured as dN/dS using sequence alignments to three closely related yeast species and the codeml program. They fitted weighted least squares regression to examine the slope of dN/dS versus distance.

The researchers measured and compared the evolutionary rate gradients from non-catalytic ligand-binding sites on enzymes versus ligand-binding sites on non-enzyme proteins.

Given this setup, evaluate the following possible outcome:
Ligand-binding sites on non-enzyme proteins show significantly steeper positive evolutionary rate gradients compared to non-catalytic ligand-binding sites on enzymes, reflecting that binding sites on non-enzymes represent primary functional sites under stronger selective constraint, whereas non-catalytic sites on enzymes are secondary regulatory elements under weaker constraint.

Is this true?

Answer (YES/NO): NO